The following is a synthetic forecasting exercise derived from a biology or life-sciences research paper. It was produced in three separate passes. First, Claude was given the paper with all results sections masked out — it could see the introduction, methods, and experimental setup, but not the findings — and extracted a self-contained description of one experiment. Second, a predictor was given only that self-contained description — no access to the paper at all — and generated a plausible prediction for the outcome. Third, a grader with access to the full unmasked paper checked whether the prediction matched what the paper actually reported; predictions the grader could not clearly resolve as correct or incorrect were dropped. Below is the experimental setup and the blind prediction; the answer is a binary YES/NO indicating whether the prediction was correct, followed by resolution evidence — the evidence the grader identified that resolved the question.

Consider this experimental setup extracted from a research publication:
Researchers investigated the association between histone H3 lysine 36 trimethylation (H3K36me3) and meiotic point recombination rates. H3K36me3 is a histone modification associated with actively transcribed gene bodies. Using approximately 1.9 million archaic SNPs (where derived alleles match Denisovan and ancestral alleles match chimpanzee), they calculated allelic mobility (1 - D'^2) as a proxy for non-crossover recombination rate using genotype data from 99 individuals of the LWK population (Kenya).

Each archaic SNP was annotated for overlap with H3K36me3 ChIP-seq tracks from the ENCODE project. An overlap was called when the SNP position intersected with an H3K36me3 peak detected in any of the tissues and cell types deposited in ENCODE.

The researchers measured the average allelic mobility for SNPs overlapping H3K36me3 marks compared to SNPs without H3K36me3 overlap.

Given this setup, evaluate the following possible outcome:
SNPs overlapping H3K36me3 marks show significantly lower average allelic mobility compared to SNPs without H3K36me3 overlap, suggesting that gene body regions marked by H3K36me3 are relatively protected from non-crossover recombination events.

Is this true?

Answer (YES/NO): YES